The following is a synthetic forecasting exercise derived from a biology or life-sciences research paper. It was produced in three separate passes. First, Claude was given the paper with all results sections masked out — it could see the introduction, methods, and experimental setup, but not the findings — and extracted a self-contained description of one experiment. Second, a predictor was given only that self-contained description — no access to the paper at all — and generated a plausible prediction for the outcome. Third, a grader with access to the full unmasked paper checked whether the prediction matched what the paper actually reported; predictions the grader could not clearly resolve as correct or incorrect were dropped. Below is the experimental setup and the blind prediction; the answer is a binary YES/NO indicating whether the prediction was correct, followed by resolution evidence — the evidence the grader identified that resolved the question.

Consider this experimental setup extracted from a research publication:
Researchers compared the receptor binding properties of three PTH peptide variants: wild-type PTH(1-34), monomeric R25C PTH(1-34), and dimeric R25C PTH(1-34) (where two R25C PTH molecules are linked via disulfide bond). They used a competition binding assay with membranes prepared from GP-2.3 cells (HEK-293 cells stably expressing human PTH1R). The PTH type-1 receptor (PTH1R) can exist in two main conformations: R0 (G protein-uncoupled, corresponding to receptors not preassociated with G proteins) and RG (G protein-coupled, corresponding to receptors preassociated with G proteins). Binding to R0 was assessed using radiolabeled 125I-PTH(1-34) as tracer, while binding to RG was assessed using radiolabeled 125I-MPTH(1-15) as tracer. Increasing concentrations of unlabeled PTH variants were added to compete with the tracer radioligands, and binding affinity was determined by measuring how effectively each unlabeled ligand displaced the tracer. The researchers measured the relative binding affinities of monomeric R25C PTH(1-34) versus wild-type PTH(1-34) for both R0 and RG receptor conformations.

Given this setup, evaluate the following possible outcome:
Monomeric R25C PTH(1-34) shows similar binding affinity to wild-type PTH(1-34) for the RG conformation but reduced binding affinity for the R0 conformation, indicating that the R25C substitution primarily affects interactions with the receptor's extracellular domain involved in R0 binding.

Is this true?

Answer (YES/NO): NO